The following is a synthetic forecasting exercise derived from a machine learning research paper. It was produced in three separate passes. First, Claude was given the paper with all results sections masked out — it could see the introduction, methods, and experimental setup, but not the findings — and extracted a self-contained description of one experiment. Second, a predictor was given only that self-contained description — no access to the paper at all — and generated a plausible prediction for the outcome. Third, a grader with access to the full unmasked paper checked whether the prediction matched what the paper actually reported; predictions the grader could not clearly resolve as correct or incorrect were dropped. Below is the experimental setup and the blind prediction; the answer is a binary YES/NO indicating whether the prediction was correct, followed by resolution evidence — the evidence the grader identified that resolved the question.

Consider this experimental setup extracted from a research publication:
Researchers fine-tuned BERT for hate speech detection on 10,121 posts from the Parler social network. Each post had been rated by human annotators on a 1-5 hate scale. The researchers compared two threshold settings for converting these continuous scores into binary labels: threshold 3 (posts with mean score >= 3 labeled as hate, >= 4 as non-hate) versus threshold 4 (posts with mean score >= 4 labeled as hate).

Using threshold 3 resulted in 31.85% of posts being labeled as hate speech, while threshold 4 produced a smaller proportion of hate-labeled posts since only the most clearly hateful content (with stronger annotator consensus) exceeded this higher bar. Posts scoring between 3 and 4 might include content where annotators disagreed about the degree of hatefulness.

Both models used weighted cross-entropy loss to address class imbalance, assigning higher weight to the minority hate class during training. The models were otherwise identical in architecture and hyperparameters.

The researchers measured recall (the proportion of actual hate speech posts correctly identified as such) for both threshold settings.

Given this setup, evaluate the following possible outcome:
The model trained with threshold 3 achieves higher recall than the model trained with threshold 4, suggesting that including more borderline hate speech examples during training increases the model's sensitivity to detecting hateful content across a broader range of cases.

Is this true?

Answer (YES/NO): YES